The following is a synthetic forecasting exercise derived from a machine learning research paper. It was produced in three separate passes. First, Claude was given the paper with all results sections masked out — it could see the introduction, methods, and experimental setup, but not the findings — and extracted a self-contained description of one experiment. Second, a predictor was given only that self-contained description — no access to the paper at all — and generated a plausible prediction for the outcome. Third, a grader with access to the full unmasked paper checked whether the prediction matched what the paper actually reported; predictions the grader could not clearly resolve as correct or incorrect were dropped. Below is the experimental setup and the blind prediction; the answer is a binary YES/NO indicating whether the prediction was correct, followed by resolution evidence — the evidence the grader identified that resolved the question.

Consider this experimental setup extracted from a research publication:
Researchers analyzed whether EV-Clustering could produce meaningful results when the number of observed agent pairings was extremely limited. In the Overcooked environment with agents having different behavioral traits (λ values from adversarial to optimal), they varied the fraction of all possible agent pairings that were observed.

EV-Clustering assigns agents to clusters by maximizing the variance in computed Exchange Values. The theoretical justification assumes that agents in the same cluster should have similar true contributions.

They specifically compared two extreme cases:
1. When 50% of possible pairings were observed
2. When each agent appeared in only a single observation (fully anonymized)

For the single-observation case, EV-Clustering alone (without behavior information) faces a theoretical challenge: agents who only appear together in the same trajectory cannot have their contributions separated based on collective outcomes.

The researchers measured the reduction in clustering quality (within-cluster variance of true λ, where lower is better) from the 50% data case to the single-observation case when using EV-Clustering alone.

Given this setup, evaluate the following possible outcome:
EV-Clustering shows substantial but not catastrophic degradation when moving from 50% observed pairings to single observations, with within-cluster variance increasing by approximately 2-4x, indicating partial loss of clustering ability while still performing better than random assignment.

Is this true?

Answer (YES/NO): NO